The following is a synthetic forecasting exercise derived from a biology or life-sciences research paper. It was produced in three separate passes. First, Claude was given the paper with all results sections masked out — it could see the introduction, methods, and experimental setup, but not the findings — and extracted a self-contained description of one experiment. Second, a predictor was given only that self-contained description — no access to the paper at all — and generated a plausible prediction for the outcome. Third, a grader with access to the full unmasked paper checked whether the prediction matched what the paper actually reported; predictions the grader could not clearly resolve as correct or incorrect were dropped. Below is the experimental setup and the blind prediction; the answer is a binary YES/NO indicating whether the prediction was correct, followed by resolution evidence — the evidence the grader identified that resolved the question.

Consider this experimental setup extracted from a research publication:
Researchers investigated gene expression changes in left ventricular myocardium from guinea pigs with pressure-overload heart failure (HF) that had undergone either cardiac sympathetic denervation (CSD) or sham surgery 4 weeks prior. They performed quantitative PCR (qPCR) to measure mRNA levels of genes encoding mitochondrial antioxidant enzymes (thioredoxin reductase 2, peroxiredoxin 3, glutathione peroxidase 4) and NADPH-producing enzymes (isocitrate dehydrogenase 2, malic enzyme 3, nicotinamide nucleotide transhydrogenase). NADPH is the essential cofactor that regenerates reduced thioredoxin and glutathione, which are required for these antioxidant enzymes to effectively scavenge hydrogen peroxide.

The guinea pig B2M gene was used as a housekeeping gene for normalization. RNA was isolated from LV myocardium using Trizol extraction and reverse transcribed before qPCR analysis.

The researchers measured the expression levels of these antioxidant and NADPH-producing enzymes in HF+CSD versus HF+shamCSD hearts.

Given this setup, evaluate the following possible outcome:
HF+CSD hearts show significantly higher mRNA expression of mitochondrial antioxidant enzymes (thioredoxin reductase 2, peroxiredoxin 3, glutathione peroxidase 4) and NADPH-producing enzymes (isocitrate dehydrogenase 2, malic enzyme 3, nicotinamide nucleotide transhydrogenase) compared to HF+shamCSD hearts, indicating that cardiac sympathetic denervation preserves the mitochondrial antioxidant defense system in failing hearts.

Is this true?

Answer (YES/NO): YES